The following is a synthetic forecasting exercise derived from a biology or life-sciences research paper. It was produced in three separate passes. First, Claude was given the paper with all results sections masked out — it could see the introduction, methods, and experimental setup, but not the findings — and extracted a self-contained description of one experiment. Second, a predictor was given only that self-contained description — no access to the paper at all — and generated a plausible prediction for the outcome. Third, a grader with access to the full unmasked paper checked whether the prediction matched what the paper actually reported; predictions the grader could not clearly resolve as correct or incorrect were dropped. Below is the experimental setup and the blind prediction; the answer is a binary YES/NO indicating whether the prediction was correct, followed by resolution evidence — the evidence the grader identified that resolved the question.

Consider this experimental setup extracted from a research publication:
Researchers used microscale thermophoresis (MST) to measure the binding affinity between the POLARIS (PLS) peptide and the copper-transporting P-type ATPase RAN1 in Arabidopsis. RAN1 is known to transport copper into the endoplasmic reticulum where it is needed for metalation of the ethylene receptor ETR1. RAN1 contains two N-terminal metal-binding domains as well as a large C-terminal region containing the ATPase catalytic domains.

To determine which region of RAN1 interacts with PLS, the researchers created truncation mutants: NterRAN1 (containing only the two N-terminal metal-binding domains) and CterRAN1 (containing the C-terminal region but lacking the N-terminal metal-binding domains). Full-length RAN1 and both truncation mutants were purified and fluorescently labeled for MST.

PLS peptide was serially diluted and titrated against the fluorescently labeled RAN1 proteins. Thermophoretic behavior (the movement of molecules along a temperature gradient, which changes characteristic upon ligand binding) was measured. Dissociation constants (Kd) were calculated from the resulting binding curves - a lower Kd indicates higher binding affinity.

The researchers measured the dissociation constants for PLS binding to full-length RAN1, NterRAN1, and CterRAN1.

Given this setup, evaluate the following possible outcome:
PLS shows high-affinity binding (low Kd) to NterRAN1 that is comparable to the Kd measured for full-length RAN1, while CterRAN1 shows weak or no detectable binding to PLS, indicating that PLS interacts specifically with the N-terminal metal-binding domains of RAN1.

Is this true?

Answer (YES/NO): YES